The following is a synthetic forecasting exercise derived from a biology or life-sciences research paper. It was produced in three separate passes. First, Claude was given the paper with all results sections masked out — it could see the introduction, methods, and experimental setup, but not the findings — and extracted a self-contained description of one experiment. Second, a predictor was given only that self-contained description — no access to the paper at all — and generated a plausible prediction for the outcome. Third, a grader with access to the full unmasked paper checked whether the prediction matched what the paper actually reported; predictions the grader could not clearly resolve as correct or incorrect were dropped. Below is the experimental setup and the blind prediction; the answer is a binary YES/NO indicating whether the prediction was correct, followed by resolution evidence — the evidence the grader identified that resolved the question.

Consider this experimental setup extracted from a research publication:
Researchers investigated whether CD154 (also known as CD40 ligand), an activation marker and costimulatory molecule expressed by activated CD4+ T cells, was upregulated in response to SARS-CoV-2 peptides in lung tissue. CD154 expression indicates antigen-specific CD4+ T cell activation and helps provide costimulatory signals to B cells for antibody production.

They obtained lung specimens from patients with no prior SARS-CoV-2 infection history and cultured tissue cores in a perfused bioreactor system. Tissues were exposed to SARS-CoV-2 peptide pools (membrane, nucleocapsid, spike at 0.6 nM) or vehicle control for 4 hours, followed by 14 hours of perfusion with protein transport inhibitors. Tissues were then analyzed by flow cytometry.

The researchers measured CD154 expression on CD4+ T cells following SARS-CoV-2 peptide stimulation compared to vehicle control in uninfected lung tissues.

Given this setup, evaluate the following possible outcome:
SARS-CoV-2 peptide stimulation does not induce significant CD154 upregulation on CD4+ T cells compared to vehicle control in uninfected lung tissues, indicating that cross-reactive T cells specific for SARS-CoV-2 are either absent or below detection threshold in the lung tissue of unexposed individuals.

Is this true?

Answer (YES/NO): NO